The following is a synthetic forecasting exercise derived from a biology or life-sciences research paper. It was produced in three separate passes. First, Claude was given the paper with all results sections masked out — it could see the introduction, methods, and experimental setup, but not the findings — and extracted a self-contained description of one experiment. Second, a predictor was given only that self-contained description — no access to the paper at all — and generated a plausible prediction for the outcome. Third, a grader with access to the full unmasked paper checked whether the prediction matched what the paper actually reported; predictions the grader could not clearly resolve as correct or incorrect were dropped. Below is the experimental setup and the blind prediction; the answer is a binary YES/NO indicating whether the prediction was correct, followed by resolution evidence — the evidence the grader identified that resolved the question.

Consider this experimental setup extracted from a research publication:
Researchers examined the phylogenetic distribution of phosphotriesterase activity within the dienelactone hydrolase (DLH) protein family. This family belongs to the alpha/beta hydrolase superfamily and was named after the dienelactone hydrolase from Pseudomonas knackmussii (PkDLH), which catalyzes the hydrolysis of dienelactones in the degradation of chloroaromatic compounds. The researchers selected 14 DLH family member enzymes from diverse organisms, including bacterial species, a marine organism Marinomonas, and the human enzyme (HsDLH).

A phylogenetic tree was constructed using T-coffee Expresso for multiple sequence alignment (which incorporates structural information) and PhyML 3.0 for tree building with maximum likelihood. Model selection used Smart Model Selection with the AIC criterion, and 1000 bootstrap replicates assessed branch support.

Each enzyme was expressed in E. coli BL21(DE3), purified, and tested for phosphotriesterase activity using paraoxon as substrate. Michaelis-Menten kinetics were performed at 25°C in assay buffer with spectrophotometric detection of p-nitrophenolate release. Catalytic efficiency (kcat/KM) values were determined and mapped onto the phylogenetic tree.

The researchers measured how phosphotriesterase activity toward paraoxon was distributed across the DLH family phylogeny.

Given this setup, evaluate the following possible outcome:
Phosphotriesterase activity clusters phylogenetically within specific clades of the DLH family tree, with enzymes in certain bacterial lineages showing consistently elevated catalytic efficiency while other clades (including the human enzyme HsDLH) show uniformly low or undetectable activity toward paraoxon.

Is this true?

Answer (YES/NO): NO